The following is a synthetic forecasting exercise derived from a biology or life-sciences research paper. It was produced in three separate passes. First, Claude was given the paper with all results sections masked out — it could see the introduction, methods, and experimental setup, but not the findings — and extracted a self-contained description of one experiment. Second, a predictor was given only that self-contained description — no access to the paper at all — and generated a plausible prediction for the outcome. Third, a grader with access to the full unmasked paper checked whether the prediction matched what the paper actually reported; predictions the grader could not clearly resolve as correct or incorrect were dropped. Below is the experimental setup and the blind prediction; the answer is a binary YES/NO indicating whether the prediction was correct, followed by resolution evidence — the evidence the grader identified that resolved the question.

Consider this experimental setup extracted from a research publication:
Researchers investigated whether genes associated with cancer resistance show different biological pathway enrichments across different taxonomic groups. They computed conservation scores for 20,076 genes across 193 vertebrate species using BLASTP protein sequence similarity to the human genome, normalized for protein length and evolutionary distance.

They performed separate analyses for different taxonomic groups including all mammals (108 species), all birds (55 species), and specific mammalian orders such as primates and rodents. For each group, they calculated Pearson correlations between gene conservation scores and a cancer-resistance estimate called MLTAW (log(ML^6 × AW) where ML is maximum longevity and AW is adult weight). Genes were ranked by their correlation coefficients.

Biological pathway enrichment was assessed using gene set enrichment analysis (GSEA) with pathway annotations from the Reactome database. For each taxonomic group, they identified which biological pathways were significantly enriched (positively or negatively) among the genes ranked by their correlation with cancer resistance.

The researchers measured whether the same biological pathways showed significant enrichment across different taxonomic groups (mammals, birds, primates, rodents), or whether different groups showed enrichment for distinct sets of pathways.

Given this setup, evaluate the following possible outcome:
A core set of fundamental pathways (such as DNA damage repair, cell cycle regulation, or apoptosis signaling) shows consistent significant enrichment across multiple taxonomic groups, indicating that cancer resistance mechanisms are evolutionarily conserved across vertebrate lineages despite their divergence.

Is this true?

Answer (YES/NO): NO